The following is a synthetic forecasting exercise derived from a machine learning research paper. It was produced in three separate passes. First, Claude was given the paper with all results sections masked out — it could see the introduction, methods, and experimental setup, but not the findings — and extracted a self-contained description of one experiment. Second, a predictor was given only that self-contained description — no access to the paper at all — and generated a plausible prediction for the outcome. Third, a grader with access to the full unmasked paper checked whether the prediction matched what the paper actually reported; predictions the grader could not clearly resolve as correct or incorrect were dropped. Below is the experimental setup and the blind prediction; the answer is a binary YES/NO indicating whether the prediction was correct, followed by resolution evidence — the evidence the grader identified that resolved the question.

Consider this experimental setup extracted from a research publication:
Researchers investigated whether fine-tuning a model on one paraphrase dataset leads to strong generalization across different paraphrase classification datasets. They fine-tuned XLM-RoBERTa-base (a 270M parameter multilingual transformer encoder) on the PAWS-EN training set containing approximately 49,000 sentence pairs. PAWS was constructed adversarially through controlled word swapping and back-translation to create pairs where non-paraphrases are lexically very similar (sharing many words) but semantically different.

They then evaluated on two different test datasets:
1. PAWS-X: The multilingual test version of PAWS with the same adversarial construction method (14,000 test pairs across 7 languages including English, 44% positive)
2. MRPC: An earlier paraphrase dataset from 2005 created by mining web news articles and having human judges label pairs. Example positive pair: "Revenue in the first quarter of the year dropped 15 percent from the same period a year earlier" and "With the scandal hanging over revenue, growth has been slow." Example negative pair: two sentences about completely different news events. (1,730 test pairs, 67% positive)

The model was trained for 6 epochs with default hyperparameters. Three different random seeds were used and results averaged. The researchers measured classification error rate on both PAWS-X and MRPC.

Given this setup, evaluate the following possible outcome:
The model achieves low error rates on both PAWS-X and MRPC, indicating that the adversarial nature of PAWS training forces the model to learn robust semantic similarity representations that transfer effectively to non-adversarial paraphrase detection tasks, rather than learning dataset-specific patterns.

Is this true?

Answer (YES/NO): NO